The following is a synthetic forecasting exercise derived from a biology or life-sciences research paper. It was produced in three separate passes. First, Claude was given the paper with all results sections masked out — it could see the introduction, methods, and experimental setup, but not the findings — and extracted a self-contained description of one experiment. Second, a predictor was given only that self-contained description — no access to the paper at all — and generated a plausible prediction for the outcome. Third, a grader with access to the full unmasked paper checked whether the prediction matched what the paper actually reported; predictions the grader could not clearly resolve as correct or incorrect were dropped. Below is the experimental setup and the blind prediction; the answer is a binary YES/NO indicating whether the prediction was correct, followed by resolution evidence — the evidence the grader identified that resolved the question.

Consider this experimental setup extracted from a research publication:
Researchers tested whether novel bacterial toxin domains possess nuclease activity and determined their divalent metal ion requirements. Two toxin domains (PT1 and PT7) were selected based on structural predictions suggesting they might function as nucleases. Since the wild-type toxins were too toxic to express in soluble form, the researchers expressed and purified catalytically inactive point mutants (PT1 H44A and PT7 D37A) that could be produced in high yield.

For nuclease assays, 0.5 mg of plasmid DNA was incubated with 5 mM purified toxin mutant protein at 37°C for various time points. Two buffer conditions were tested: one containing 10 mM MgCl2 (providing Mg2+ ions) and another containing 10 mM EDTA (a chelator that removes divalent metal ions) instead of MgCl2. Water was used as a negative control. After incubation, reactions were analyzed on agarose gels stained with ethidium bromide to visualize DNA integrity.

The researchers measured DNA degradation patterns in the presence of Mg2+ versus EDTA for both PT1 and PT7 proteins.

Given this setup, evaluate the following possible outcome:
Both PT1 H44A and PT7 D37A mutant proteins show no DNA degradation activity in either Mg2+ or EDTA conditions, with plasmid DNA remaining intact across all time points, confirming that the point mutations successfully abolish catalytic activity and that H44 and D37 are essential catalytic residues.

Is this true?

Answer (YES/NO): NO